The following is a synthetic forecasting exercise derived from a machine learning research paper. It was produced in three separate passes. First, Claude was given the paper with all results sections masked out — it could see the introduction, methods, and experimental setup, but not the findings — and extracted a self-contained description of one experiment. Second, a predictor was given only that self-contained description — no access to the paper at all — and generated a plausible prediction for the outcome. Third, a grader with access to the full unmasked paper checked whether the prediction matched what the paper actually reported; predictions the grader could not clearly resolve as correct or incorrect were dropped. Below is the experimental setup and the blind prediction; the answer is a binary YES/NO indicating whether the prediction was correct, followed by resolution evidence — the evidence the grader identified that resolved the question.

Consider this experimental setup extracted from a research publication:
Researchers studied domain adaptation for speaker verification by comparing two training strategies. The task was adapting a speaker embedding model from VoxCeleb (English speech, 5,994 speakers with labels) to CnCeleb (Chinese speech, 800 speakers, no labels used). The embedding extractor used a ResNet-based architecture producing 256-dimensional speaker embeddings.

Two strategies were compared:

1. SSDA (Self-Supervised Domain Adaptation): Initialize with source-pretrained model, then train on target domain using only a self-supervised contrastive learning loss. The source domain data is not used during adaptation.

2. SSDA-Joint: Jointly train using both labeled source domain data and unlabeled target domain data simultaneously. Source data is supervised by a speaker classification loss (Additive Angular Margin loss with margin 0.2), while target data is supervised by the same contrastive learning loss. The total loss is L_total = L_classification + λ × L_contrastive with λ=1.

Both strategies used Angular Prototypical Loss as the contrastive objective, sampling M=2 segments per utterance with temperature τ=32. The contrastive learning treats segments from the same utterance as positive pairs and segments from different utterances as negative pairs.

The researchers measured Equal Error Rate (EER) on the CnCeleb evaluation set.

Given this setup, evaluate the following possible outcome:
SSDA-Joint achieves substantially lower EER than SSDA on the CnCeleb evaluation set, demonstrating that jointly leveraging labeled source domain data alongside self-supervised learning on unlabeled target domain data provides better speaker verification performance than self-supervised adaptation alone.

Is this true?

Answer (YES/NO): YES